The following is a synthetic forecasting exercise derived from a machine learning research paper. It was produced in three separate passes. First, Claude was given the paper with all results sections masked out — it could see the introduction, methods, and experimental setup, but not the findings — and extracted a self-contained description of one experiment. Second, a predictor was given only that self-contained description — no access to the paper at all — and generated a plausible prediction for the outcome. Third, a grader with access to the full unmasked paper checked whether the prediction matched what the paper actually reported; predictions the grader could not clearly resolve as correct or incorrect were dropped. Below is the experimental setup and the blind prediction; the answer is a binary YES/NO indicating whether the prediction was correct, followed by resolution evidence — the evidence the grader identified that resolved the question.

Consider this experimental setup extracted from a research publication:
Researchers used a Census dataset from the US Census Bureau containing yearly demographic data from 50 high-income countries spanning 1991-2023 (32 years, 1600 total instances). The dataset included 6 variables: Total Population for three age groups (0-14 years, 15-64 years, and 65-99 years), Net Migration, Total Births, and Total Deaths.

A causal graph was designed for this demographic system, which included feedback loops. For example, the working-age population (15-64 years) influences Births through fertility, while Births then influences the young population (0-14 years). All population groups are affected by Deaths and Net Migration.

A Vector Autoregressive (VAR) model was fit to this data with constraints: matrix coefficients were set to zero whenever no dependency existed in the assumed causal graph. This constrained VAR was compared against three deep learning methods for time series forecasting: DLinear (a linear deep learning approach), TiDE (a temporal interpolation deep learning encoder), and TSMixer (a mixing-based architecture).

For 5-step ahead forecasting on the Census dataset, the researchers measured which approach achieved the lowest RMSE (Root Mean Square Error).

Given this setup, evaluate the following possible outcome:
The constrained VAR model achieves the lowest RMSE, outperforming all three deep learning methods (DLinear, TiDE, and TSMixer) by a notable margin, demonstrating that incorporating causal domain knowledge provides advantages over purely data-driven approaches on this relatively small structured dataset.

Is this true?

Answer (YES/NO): NO